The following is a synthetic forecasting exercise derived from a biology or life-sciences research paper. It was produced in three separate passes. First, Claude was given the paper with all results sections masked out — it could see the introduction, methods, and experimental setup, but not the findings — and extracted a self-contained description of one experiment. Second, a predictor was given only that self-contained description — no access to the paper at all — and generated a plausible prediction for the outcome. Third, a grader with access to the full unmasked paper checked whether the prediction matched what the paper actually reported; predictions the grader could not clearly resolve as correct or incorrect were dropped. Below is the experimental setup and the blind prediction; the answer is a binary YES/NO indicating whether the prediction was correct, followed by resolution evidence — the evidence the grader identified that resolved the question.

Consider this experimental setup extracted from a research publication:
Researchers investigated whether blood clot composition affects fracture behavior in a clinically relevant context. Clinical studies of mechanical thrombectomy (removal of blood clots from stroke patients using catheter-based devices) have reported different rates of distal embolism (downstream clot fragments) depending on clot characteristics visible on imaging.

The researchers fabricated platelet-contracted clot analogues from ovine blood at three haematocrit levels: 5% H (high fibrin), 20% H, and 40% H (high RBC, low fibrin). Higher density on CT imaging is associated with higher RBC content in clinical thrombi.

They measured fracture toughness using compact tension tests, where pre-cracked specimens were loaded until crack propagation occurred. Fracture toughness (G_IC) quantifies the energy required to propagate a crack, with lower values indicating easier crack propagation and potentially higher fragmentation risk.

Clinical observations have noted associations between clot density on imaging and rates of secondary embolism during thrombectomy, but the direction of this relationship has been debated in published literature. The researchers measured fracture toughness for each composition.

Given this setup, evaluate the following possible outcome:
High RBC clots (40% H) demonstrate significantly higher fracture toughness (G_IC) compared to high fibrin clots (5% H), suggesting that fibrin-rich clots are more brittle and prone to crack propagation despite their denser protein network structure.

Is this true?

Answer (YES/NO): NO